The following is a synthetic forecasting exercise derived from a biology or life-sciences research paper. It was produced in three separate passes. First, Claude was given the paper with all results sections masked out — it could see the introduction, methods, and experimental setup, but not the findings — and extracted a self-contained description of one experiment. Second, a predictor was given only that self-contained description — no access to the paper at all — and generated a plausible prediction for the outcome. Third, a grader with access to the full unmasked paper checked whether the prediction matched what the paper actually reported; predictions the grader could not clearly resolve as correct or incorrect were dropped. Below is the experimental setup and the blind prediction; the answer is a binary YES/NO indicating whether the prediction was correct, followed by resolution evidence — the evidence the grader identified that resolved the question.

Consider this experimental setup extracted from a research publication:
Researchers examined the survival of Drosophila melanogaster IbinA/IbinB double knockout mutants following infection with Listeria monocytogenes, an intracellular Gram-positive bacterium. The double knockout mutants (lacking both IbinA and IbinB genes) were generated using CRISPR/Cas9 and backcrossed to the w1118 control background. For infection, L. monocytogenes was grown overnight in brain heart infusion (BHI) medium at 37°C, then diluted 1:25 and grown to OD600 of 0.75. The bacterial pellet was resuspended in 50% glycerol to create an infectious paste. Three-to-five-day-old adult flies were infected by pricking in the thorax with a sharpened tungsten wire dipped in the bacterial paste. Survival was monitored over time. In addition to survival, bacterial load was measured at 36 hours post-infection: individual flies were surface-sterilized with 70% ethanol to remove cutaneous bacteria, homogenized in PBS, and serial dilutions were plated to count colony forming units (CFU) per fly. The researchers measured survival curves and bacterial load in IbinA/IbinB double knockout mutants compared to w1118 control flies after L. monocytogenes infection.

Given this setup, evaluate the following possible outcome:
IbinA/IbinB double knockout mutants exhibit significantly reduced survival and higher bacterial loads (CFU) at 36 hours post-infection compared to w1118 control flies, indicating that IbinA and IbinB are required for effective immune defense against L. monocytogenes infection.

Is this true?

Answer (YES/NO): NO